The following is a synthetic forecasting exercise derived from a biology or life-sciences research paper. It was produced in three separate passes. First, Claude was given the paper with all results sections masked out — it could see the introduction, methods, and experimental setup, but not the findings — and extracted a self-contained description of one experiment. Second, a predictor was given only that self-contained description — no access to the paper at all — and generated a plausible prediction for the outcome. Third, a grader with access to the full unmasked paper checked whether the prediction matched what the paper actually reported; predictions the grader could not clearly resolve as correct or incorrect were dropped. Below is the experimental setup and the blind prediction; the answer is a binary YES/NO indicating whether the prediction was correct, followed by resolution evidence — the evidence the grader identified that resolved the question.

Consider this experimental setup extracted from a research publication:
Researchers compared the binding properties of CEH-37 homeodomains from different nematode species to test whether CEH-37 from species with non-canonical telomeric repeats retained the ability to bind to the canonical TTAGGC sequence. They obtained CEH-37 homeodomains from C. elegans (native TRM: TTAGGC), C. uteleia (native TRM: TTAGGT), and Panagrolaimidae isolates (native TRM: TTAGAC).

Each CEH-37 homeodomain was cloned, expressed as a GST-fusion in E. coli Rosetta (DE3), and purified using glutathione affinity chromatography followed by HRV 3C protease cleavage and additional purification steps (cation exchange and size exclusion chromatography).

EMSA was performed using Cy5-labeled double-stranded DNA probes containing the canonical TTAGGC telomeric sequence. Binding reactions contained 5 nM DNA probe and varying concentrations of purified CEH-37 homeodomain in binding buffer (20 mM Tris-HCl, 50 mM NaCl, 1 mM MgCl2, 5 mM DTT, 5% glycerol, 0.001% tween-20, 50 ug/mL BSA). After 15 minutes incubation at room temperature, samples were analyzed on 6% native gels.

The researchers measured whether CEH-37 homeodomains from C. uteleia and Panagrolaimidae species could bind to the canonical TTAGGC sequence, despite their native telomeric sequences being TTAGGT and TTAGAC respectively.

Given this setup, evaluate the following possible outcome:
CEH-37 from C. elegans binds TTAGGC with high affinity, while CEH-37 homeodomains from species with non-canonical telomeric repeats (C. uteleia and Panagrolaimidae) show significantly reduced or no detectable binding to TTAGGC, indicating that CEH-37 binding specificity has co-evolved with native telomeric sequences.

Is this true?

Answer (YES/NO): NO